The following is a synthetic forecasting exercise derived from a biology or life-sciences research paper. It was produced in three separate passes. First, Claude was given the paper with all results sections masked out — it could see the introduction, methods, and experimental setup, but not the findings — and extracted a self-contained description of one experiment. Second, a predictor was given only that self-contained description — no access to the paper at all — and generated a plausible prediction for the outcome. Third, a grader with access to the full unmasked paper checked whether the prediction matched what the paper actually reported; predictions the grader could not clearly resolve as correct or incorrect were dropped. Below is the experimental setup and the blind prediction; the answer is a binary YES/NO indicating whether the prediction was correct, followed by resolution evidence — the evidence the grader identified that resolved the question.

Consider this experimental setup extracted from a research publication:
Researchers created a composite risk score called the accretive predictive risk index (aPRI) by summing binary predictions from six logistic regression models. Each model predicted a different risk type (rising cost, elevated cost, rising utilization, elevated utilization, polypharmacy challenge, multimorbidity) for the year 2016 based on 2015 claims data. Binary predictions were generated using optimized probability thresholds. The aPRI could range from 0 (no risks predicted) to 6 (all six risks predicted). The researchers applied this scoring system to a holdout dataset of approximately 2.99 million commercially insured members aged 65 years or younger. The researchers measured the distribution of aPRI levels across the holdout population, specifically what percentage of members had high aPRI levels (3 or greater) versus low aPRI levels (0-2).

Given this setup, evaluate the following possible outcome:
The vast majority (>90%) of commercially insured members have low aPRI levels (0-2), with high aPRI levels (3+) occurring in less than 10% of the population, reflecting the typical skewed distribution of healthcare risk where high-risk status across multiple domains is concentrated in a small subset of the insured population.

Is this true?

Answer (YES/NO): NO